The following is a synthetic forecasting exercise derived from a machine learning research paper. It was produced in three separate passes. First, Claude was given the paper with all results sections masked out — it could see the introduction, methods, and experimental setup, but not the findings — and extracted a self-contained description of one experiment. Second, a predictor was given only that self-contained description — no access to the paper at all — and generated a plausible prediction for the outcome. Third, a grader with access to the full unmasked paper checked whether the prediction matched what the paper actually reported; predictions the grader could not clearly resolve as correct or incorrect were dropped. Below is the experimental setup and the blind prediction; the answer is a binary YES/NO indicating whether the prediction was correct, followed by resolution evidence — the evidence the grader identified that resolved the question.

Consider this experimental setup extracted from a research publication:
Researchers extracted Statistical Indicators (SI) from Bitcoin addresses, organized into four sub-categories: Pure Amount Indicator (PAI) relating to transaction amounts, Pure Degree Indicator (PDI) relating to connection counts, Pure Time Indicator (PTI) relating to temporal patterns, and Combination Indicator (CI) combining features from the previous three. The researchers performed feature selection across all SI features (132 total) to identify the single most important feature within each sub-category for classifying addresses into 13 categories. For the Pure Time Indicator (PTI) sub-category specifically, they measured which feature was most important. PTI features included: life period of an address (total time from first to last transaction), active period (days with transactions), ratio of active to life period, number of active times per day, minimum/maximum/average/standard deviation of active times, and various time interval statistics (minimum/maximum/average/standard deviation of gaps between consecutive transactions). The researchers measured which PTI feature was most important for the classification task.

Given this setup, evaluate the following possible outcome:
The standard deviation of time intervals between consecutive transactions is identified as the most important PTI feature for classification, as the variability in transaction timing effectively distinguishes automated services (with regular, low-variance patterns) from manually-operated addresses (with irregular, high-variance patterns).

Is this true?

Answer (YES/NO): NO